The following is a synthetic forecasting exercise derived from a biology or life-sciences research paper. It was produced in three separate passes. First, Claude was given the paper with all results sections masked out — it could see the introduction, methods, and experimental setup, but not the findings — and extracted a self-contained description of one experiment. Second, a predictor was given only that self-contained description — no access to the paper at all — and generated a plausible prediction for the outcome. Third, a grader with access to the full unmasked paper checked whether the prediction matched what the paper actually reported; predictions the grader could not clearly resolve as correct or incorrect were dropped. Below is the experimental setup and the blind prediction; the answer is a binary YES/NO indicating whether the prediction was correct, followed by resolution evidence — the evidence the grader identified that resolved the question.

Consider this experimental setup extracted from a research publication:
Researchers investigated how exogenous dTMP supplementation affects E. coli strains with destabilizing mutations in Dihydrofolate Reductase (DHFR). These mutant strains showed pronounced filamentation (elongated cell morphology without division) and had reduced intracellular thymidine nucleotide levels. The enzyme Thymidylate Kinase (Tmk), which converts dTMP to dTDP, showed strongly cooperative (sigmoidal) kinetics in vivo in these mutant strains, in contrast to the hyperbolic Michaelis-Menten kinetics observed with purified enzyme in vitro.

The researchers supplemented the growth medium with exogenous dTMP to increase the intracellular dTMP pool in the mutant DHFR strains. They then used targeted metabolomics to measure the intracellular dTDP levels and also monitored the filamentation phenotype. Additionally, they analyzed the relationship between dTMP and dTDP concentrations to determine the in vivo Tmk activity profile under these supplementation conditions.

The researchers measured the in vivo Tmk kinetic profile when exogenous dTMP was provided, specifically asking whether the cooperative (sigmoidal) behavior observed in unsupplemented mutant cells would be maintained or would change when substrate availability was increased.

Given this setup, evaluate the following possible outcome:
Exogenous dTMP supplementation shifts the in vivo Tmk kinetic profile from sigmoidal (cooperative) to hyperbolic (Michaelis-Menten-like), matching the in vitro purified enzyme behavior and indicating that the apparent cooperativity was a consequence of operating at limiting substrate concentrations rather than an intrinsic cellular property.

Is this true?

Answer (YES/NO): NO